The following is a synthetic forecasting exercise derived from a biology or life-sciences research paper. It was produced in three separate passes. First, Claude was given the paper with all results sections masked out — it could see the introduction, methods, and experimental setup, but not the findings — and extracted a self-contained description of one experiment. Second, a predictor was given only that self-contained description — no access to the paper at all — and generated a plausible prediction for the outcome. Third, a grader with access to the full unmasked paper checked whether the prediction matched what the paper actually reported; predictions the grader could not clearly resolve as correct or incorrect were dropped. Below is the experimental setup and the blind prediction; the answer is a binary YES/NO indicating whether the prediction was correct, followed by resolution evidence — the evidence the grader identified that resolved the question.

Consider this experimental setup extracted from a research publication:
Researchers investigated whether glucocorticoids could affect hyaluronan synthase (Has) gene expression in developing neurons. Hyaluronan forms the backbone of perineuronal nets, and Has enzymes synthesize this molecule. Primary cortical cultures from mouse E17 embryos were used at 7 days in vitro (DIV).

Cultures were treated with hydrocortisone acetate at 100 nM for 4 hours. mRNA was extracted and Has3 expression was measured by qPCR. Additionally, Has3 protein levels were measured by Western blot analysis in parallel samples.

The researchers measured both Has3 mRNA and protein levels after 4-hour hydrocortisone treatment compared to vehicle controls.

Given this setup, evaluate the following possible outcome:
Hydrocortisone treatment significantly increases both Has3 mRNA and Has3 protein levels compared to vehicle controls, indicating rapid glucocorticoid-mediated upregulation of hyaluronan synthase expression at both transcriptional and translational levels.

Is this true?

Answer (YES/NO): NO